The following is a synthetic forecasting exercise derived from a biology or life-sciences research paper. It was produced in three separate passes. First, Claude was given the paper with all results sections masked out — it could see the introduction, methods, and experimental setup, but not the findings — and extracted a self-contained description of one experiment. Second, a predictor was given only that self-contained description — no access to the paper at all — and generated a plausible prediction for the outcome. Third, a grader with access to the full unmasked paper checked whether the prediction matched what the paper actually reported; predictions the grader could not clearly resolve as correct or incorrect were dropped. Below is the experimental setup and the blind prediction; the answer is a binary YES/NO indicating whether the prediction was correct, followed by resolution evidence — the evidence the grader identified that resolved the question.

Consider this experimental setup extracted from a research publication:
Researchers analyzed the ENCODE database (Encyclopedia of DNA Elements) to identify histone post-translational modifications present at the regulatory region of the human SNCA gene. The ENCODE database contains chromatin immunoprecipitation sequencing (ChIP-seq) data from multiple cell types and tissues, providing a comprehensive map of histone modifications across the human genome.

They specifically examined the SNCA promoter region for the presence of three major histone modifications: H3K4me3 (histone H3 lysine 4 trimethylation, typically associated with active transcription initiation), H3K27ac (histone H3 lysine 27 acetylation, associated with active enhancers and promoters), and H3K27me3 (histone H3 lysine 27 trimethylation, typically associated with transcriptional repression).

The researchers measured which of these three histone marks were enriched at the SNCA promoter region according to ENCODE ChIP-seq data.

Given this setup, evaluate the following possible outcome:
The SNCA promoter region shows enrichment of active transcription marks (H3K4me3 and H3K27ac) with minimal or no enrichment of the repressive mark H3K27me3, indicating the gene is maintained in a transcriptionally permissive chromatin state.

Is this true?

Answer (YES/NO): NO